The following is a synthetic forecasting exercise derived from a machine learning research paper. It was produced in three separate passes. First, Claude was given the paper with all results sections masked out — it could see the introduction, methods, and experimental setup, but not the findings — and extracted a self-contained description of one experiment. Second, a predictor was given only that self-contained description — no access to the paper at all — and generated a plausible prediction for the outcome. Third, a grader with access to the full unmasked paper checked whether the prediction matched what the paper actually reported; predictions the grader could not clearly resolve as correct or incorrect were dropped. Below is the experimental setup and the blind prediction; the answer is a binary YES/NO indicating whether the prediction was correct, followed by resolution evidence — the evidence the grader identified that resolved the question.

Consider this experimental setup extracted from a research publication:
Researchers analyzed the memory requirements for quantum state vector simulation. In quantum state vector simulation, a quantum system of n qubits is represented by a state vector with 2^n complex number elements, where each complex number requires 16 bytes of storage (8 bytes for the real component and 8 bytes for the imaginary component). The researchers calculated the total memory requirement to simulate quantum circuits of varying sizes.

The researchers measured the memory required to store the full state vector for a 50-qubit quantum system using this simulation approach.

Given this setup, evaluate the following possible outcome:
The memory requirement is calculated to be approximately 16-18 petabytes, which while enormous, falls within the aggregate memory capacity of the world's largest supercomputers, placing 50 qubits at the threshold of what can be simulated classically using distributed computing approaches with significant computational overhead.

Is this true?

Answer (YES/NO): NO